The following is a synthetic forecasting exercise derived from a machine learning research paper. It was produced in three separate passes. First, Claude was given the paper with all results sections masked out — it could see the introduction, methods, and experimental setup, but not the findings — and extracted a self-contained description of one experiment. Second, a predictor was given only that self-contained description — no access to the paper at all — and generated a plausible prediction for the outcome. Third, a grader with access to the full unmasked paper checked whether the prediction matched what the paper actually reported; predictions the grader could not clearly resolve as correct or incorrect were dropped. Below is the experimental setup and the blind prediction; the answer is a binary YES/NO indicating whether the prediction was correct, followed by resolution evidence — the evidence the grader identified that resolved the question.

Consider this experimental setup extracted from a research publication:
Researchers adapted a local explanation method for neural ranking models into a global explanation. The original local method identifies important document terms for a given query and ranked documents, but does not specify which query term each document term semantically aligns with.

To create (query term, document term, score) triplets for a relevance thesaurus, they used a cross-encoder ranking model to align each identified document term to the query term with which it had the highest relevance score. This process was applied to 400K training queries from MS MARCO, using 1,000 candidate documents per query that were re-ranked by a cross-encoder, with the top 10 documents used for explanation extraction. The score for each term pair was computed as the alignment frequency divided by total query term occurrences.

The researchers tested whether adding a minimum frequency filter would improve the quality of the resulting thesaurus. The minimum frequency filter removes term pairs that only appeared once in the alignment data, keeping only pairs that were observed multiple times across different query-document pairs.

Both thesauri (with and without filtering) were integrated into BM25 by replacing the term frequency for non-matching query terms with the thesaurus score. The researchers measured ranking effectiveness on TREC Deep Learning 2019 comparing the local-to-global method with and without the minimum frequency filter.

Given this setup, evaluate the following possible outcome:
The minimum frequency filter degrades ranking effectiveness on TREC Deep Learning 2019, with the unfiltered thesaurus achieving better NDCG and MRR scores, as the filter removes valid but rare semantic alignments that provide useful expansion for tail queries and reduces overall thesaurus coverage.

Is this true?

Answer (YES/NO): NO